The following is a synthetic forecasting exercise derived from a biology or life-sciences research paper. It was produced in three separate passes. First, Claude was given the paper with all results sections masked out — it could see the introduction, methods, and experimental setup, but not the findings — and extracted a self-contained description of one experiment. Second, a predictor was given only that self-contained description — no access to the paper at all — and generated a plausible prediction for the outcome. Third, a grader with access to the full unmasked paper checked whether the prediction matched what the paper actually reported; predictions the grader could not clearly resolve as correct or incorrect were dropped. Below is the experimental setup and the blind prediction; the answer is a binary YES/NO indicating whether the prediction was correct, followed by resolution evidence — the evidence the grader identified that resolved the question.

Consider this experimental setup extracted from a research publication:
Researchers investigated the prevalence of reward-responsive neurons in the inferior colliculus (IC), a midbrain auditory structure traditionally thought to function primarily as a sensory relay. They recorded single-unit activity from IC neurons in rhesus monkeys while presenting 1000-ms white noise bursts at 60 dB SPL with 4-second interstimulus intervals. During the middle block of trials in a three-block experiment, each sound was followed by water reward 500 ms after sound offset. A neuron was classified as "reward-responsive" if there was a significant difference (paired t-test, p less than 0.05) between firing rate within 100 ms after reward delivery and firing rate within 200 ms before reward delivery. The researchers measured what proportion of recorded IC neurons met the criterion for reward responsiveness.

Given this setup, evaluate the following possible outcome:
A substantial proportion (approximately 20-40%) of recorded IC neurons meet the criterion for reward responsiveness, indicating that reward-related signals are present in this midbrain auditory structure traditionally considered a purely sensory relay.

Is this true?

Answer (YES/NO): YES